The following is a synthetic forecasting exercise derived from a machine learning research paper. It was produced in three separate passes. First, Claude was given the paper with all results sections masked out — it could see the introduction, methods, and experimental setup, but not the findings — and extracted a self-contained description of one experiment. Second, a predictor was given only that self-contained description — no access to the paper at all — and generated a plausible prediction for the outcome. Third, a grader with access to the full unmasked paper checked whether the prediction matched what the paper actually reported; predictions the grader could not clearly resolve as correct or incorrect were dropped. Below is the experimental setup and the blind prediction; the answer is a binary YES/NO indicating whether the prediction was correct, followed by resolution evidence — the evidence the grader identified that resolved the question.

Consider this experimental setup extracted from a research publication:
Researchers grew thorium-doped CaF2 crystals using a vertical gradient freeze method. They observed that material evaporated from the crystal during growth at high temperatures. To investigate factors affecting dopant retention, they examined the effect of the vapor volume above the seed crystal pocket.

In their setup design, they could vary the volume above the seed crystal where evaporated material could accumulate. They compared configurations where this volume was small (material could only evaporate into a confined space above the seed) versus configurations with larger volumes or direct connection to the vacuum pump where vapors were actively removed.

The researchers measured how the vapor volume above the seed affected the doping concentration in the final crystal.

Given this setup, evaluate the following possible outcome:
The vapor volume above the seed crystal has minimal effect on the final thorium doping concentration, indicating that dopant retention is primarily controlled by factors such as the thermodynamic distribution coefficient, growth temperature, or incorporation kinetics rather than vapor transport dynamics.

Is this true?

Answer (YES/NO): NO